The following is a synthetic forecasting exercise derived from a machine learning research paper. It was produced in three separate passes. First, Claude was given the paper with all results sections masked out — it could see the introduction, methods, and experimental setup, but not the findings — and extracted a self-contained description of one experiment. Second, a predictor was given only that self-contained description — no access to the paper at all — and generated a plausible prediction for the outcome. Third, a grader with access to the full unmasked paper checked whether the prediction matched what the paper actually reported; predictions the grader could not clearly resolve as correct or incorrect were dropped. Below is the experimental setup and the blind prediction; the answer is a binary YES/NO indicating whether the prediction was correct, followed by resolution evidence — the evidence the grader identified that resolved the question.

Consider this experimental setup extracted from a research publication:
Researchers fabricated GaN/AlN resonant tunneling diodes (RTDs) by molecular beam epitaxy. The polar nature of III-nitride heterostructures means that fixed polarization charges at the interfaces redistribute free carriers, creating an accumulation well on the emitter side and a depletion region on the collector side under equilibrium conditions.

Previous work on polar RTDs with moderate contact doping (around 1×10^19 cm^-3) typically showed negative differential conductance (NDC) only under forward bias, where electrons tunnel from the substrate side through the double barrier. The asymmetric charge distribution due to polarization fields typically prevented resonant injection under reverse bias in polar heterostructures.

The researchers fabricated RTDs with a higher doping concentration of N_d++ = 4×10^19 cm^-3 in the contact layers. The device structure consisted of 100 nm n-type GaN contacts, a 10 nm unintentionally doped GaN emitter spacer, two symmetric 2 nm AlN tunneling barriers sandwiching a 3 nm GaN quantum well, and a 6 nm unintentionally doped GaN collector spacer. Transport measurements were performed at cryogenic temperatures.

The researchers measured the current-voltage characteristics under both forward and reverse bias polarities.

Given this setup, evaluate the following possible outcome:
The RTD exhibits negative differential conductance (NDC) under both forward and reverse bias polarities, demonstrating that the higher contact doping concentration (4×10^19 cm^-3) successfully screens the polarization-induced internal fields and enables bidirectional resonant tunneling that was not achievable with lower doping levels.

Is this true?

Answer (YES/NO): YES